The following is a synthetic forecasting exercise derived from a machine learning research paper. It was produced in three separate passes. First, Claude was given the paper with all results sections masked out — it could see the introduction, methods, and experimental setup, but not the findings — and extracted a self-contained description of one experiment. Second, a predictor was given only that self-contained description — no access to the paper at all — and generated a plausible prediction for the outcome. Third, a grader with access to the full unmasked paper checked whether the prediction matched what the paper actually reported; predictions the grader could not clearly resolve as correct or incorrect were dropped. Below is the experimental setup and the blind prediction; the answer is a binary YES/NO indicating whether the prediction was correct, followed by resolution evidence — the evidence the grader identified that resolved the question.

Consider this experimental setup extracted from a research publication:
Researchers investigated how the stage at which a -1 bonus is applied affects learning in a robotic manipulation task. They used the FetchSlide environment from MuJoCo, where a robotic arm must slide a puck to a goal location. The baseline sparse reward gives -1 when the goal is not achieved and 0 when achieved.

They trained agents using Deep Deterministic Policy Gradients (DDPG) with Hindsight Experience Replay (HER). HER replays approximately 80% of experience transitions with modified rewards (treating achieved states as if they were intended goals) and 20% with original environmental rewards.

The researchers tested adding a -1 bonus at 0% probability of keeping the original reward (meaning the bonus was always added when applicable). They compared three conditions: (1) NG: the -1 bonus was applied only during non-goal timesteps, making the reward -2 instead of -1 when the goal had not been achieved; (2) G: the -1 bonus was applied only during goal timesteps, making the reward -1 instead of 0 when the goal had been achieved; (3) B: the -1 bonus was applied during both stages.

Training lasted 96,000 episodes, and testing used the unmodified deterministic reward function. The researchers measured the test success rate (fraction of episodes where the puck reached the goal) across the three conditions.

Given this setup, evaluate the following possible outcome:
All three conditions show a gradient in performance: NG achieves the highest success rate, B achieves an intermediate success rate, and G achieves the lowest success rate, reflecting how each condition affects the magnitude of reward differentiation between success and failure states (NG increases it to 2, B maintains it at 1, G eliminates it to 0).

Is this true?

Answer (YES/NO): NO